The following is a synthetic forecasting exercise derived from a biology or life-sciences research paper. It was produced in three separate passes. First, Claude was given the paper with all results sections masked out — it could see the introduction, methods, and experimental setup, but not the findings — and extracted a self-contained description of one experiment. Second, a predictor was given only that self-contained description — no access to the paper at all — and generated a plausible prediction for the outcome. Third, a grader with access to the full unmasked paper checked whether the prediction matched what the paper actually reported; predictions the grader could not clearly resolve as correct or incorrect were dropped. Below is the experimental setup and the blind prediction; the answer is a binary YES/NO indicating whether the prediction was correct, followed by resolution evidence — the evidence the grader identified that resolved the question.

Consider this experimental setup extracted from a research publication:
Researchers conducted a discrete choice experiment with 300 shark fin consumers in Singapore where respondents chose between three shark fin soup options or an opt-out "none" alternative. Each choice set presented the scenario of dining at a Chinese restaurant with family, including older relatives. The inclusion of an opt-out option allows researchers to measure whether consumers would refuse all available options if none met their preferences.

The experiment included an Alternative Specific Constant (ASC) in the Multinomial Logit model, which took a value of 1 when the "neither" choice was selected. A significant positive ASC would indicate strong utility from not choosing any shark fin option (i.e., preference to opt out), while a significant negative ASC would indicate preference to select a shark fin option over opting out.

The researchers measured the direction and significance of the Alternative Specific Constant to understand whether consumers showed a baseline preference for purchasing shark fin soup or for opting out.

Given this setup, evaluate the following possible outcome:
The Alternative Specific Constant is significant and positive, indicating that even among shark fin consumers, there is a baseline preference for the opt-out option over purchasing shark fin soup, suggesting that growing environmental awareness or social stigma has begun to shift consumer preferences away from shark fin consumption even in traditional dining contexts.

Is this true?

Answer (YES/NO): YES